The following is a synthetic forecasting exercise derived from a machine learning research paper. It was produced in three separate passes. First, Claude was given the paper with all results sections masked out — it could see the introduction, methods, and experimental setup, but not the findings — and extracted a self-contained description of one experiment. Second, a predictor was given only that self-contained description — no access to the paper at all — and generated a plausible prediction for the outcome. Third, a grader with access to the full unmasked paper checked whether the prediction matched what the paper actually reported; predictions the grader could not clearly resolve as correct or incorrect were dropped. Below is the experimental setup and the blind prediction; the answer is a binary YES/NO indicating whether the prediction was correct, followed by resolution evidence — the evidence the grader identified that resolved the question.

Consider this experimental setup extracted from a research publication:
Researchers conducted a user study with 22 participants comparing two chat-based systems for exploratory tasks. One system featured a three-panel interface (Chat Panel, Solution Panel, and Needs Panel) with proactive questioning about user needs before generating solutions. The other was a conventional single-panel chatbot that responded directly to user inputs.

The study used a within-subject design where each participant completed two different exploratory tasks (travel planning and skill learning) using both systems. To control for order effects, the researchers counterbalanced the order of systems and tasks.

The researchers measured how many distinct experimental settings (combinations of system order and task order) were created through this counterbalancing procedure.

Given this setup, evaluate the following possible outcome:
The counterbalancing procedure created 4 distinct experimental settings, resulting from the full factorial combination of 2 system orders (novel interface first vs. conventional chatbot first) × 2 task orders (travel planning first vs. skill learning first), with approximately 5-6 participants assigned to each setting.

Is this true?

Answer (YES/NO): YES